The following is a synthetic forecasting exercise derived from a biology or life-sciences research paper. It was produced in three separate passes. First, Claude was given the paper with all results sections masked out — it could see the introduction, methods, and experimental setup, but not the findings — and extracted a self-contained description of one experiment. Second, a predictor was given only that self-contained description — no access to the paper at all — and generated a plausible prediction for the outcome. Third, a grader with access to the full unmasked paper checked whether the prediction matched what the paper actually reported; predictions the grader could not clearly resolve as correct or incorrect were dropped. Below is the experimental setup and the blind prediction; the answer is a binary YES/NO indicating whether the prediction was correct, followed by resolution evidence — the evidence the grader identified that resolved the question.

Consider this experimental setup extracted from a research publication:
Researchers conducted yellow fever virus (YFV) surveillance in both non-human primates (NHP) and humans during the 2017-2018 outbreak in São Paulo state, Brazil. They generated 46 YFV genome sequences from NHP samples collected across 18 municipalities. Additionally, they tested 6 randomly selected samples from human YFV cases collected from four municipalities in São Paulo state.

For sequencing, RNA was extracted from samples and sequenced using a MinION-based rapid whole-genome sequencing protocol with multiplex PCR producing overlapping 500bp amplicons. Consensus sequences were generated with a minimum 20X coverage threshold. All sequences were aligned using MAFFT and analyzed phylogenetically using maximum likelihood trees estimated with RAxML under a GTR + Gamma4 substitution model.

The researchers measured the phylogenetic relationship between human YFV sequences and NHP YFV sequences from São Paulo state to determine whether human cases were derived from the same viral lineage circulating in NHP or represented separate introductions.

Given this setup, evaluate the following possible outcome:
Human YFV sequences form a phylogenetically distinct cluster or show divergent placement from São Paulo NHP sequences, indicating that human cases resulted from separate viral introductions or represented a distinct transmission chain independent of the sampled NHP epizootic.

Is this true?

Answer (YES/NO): NO